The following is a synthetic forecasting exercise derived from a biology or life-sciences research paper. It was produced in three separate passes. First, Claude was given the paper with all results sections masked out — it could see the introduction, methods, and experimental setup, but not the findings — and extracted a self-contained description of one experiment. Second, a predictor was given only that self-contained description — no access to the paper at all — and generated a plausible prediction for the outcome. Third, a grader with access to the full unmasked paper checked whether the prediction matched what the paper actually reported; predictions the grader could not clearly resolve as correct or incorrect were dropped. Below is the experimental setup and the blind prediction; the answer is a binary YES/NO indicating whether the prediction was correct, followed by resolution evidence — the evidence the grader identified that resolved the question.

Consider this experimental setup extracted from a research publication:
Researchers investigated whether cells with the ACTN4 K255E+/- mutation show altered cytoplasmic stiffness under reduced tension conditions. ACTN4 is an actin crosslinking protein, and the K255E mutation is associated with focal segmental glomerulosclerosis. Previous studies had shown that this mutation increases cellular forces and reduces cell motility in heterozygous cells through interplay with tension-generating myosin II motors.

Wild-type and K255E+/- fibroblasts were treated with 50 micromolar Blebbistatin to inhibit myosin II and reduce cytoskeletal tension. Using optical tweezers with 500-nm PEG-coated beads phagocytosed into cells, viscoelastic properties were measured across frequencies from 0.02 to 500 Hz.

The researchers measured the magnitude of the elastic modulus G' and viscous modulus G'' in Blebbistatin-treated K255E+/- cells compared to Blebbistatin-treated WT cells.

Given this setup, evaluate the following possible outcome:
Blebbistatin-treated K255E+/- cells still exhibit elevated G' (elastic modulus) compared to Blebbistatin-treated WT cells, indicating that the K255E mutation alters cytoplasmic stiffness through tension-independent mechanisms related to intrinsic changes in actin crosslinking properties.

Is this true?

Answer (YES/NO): NO